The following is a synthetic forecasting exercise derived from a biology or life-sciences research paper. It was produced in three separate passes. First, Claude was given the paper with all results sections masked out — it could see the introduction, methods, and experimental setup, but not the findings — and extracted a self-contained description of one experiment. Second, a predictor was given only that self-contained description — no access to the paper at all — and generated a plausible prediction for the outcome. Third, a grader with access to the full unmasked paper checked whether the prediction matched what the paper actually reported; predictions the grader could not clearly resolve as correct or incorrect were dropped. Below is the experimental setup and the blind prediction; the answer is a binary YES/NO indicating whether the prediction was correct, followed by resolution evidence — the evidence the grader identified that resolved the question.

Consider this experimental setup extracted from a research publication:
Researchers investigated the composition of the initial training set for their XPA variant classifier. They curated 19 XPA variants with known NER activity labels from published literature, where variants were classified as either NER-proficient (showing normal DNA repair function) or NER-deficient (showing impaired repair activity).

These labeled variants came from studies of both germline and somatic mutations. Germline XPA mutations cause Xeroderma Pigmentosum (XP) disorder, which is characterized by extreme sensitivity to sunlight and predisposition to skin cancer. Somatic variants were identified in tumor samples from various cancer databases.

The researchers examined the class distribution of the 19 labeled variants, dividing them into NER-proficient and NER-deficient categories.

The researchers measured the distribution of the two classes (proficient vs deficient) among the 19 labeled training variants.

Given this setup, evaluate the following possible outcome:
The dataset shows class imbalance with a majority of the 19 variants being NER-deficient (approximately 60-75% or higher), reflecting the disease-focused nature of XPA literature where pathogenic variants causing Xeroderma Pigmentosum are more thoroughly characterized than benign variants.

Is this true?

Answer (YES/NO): NO